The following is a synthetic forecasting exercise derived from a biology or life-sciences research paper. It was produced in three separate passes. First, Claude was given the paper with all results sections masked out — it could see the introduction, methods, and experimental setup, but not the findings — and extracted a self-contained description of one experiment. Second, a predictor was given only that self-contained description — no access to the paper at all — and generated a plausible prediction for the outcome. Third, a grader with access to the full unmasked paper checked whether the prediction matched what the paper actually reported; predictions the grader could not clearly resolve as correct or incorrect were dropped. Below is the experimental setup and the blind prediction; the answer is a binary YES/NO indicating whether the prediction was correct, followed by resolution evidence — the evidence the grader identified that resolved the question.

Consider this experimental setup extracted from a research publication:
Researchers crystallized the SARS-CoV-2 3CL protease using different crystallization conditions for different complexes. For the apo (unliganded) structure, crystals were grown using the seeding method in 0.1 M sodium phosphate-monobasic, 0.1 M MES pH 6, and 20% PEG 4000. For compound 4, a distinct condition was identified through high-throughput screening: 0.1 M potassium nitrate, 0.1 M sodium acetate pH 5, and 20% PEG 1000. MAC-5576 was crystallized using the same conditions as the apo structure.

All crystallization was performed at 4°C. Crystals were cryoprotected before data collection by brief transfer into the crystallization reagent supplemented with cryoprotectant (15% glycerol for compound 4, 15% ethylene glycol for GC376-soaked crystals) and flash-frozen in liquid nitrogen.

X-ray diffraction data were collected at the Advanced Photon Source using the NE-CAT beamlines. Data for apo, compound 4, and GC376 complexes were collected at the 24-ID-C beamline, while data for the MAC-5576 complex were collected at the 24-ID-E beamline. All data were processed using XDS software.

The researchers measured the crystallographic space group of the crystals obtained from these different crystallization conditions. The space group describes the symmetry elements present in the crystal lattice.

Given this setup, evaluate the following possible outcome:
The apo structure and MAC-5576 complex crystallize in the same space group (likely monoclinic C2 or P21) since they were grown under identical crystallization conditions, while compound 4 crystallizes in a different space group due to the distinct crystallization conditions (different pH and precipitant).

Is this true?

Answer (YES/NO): NO